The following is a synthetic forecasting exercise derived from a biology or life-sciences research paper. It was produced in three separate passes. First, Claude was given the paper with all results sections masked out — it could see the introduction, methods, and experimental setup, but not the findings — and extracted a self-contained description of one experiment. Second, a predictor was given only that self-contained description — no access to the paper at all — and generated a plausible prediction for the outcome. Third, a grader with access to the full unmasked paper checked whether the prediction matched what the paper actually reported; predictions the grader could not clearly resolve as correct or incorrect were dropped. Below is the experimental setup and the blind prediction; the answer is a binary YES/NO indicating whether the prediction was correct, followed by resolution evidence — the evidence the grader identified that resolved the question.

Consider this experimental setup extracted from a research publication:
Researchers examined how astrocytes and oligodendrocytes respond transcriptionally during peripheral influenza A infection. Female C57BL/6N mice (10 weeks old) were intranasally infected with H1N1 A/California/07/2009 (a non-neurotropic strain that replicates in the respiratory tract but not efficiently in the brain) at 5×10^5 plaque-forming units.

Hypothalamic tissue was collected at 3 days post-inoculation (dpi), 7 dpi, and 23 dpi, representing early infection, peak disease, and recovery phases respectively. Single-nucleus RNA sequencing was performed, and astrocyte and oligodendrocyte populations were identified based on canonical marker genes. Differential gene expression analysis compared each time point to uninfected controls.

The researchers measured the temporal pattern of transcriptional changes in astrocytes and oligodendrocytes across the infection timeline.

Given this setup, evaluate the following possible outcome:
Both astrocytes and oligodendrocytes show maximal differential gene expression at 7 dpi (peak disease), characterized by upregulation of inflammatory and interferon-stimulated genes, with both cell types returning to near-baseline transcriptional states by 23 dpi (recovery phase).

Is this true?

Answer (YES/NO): NO